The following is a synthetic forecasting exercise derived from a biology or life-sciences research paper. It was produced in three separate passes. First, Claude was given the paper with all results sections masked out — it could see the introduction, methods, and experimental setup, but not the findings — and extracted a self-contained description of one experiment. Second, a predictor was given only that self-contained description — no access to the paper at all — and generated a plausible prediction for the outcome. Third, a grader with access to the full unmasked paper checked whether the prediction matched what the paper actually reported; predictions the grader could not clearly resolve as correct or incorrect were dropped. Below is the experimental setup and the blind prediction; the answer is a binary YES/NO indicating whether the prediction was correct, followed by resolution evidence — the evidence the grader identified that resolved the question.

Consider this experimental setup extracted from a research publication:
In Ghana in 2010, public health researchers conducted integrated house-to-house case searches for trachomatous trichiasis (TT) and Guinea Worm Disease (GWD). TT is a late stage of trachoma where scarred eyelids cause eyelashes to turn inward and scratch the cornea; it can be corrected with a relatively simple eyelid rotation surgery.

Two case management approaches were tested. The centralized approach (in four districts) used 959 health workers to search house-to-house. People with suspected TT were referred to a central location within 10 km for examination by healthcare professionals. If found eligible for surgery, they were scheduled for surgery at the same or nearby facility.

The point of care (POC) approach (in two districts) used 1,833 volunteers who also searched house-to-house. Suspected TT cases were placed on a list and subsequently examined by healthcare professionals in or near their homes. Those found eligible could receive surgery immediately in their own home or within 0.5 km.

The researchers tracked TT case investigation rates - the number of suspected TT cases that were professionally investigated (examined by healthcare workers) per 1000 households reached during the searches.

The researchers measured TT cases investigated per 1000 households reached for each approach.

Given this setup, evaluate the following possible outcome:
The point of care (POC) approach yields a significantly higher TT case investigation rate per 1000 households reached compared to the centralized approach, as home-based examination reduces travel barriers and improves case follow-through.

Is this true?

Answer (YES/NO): YES